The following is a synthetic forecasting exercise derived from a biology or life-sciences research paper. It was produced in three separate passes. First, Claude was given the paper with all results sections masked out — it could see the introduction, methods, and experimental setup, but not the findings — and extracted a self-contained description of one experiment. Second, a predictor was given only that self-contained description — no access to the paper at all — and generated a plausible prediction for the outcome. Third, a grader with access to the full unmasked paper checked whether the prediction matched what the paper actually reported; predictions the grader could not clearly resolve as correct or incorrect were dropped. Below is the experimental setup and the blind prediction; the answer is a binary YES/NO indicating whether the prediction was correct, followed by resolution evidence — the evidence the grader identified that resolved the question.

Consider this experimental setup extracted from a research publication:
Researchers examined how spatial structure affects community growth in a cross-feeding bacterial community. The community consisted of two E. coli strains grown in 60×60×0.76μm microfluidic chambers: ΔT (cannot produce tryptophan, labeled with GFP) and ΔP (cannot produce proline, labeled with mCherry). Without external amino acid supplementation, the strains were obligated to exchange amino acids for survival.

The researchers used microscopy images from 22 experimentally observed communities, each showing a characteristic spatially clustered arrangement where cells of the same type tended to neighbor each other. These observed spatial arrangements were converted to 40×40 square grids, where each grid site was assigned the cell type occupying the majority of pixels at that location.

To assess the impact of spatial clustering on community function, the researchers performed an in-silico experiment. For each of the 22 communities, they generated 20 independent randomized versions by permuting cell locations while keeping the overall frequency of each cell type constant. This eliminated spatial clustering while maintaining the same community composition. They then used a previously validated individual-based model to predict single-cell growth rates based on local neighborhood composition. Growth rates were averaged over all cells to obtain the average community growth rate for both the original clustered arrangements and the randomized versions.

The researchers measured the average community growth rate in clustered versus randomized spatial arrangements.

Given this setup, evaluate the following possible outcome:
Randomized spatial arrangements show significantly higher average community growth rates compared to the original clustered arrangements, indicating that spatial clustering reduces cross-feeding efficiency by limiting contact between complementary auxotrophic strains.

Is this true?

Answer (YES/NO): YES